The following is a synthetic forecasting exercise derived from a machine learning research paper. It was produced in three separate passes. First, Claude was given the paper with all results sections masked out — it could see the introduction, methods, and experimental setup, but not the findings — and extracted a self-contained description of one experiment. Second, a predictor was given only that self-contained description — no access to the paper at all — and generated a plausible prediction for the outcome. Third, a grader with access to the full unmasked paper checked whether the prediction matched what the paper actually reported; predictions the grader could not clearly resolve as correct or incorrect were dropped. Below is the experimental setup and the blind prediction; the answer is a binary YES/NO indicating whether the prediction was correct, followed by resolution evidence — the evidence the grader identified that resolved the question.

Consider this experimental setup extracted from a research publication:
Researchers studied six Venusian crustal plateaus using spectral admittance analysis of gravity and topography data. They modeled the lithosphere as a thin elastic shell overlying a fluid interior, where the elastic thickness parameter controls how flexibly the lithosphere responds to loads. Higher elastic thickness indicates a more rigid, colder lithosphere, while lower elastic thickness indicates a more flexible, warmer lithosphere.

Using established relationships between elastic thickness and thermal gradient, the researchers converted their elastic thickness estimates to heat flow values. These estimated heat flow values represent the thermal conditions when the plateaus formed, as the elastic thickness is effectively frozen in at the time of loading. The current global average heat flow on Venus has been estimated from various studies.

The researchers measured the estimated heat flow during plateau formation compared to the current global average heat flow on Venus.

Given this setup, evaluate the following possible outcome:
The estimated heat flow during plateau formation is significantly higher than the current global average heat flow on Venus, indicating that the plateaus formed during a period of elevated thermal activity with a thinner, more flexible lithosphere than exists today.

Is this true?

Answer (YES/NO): NO